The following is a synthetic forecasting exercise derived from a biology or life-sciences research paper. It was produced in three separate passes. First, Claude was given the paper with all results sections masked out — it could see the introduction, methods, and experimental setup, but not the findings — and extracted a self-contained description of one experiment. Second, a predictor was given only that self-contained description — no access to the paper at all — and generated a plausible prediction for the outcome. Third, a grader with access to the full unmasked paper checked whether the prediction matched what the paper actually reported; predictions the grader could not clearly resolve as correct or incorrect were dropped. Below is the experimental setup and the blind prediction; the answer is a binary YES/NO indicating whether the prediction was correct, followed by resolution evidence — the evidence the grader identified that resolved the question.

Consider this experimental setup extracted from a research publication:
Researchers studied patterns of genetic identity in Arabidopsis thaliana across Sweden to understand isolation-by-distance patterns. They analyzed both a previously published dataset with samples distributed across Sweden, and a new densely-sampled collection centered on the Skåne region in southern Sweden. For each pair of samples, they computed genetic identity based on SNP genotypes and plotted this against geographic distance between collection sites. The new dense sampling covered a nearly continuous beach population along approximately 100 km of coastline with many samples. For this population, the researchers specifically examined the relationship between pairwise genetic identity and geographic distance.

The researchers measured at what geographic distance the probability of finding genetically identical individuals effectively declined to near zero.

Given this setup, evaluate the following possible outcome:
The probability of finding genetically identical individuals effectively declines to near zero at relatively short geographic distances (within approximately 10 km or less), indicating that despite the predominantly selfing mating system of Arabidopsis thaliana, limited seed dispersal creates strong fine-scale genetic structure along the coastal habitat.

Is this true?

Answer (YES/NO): YES